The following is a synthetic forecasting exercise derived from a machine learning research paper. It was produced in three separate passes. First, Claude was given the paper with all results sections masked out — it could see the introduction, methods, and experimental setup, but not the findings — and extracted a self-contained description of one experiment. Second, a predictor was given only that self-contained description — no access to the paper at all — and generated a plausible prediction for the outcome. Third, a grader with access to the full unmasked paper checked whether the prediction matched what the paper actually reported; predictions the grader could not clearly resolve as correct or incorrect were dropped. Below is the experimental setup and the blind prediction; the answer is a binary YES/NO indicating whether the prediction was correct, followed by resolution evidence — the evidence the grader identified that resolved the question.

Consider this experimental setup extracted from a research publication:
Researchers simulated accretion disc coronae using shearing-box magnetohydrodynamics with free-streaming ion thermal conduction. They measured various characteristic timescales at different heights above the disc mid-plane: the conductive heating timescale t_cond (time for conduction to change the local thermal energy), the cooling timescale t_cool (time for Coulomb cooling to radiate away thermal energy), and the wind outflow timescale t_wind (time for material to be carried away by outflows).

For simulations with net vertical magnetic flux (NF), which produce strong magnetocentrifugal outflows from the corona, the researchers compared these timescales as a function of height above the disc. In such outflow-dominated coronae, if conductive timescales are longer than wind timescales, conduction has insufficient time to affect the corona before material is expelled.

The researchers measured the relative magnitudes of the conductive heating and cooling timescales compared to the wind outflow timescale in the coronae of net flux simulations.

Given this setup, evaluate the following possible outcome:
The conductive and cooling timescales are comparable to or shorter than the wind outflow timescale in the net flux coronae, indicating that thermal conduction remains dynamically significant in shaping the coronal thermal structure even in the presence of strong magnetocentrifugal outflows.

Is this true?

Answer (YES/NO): NO